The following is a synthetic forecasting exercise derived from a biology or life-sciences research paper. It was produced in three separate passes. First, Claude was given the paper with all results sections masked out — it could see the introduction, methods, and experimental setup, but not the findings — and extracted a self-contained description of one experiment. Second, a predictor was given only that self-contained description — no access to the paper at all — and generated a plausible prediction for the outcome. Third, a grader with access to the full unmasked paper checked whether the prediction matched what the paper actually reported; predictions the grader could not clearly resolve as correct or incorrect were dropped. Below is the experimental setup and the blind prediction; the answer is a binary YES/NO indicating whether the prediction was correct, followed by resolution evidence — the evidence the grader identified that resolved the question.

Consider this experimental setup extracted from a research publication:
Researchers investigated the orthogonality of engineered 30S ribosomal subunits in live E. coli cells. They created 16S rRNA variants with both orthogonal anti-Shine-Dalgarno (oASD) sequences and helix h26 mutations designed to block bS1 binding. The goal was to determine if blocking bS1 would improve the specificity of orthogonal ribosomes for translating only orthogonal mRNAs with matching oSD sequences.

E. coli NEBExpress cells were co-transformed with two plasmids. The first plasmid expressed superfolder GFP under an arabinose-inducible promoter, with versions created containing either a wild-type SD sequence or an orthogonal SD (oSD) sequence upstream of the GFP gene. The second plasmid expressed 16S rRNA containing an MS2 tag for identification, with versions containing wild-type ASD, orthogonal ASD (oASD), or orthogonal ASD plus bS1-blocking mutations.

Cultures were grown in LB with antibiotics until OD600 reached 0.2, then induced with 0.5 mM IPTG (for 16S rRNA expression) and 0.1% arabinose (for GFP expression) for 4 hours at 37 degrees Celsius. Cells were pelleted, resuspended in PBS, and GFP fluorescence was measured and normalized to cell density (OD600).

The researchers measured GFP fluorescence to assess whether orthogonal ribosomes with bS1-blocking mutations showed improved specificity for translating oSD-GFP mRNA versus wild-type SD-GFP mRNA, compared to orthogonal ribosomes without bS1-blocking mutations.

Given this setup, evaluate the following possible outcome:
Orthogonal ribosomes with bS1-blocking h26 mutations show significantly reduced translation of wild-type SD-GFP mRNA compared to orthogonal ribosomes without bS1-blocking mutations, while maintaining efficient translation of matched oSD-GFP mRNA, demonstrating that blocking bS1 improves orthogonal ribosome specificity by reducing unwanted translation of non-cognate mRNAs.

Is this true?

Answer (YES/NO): NO